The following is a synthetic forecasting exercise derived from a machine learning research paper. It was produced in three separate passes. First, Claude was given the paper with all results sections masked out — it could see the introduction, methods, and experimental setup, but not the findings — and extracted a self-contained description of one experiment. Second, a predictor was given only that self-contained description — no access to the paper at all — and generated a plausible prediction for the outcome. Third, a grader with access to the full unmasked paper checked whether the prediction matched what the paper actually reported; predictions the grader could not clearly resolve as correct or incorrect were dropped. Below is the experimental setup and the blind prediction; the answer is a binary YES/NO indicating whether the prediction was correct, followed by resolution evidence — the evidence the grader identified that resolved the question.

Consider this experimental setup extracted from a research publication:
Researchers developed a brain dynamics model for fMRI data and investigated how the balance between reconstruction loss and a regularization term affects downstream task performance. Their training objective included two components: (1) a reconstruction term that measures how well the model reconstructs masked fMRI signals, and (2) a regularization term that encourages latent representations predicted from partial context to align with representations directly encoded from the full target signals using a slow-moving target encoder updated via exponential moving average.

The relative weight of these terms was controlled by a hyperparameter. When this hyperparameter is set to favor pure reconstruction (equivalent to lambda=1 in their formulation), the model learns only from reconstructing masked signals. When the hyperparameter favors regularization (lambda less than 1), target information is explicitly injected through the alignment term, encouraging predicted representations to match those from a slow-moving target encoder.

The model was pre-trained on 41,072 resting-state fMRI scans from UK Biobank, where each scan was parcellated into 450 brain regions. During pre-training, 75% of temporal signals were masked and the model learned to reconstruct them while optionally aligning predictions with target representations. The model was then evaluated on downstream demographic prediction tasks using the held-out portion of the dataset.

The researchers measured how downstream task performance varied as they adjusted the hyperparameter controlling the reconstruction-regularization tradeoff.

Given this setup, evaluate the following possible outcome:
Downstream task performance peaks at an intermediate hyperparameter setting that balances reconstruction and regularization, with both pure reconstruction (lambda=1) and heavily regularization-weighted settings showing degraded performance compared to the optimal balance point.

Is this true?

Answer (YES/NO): YES